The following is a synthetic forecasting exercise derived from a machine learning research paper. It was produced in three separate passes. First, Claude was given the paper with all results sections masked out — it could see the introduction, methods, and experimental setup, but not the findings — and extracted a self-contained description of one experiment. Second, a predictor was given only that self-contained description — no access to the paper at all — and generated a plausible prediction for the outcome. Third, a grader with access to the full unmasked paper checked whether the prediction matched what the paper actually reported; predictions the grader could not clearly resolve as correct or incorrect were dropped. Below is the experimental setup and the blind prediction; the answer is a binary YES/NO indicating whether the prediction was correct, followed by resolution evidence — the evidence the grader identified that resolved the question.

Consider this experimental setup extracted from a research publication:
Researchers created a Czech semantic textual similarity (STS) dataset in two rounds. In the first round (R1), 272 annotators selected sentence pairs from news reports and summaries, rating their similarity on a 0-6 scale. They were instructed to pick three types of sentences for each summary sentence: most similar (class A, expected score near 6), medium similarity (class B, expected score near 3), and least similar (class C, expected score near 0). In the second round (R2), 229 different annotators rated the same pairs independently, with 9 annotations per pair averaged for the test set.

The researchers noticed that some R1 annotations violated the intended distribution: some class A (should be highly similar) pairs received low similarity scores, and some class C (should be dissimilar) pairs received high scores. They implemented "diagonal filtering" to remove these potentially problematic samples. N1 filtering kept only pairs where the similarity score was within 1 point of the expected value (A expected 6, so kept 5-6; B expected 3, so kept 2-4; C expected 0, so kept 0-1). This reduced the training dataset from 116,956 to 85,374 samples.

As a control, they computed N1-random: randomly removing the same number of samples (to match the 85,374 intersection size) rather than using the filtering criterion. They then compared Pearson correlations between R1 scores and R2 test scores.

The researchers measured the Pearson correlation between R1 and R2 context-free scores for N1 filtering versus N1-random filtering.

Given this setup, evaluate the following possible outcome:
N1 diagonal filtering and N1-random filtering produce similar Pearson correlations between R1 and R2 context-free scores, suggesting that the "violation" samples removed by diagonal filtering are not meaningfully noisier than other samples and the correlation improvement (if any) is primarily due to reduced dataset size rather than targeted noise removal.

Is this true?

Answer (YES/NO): NO